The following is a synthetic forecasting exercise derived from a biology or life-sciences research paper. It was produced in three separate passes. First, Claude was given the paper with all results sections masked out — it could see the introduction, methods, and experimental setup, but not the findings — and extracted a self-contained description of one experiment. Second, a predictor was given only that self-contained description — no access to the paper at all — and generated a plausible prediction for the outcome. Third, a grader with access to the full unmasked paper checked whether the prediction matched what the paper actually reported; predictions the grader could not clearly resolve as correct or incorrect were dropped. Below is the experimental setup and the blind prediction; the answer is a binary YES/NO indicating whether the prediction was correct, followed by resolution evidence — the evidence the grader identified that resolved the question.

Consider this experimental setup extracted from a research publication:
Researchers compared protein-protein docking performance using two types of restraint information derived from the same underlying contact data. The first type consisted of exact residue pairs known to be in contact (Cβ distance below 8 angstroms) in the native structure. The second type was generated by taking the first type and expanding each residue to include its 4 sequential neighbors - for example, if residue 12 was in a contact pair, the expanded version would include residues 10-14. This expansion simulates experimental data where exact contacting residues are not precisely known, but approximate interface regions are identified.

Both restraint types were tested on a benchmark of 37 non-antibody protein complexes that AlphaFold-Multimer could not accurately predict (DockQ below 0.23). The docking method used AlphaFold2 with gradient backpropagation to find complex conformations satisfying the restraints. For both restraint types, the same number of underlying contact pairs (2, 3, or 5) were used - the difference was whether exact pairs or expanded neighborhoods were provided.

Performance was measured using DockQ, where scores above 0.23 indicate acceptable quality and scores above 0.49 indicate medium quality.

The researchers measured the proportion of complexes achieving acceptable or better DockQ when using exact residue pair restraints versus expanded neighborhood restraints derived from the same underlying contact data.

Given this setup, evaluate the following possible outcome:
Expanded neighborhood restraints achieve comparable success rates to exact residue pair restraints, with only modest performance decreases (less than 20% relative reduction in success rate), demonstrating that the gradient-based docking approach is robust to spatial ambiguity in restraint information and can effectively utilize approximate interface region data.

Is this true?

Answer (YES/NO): NO